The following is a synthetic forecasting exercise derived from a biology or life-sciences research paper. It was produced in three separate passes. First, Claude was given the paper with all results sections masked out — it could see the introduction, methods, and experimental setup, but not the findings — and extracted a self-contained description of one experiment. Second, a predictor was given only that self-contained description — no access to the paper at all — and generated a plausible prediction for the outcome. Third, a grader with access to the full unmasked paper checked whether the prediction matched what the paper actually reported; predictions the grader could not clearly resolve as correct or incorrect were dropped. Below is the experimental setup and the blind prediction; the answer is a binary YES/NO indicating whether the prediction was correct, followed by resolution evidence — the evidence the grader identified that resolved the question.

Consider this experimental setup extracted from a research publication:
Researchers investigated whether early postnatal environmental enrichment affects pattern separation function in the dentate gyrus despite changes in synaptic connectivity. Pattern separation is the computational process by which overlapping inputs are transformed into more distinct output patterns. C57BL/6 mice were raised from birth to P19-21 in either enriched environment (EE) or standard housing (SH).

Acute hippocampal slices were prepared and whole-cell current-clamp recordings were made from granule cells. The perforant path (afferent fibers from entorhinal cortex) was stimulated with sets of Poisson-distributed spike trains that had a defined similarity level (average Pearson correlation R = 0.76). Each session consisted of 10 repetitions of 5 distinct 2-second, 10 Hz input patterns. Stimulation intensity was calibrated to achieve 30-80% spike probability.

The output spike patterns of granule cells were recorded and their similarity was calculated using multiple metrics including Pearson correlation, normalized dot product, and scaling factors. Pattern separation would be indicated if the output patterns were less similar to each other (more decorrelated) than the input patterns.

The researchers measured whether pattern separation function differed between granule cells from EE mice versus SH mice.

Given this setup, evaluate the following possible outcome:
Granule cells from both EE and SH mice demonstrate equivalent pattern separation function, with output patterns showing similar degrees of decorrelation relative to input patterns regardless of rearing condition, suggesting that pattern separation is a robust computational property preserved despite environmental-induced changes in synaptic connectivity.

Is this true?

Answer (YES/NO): NO